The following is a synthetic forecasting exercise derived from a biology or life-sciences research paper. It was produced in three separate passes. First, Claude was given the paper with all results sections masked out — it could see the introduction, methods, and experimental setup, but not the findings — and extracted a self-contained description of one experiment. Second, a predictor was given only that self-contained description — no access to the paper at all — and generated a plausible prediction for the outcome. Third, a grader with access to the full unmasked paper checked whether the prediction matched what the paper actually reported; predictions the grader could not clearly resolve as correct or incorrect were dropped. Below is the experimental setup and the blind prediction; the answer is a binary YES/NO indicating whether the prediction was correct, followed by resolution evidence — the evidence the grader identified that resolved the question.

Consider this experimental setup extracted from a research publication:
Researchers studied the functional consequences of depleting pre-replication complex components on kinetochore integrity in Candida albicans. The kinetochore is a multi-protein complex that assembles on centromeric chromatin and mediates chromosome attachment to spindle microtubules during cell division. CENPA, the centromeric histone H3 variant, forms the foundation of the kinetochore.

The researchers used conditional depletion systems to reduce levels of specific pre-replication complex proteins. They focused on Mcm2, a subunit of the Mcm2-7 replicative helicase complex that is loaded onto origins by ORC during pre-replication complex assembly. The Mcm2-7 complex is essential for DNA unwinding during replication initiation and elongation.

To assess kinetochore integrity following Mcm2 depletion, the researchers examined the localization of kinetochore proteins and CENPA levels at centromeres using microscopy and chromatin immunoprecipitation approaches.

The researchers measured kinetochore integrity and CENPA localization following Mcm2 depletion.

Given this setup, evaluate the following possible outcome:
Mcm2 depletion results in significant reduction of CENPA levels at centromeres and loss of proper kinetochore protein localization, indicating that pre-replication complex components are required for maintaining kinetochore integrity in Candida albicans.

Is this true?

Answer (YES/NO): YES